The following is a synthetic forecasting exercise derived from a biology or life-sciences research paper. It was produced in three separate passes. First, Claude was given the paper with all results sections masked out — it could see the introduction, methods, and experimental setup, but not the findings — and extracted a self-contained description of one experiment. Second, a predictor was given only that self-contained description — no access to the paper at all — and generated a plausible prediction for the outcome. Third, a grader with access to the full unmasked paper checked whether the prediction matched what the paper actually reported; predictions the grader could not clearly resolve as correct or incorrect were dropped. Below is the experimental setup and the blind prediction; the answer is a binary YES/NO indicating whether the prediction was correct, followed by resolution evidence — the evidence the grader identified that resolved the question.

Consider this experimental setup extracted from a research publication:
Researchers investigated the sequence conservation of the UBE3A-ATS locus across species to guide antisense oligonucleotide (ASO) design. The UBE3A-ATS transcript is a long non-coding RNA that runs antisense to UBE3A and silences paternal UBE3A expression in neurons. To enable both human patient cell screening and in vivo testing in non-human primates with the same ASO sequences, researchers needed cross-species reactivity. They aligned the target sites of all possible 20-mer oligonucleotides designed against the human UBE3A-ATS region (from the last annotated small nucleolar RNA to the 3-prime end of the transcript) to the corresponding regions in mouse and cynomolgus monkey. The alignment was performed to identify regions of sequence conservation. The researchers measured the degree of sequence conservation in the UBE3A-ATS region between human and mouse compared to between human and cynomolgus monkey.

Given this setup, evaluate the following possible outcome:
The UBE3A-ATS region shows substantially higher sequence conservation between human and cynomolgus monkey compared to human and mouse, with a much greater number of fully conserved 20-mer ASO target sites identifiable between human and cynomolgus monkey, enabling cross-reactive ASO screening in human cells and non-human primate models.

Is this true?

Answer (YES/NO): YES